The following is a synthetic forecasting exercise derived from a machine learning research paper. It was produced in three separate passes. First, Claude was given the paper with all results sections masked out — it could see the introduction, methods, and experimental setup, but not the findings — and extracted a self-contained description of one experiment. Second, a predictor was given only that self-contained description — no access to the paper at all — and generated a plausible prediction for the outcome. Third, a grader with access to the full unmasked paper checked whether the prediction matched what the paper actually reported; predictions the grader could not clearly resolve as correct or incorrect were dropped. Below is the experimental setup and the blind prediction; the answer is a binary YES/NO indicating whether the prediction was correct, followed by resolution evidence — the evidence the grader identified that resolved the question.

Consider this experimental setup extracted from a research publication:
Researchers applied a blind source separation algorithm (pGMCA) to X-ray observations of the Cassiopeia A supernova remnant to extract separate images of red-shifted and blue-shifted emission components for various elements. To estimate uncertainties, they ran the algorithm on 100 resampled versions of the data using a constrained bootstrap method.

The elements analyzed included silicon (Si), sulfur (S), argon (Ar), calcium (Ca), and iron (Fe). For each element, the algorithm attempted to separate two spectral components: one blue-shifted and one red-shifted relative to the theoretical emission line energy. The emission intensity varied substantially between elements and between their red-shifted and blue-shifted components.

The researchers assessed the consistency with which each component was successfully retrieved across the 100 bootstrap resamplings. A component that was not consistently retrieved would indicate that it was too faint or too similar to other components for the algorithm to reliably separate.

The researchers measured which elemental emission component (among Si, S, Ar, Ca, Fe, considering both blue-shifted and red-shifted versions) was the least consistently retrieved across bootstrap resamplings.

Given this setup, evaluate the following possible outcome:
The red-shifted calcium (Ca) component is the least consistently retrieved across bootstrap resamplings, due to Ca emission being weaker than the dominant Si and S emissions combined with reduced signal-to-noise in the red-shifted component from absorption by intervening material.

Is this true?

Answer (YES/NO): NO